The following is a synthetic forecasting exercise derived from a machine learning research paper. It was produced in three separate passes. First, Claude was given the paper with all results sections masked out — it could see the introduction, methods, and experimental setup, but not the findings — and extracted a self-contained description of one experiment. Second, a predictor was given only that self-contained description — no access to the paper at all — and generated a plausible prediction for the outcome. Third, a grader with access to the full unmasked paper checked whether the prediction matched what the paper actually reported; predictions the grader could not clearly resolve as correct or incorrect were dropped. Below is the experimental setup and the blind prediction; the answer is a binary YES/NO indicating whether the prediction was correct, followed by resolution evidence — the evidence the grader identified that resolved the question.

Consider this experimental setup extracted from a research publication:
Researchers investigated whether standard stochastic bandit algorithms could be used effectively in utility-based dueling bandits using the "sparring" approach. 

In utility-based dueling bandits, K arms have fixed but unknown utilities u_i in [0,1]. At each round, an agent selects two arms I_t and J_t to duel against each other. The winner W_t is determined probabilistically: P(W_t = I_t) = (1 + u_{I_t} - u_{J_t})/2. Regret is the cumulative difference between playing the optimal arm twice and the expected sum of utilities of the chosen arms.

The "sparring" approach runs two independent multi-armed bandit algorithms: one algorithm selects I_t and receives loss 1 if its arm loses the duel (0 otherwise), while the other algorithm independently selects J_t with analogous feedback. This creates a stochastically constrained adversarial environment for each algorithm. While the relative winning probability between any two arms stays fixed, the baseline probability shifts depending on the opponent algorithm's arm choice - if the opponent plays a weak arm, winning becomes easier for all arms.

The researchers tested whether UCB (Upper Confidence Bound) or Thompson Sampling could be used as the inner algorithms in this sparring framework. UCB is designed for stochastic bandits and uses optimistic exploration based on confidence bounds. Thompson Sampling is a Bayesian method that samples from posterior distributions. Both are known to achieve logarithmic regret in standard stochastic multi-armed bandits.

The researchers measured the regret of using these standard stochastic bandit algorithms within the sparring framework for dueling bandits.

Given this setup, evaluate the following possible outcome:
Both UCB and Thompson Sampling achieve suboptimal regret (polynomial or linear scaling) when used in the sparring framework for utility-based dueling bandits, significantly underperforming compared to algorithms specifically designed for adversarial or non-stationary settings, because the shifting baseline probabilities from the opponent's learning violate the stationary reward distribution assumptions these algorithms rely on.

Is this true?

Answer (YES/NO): YES